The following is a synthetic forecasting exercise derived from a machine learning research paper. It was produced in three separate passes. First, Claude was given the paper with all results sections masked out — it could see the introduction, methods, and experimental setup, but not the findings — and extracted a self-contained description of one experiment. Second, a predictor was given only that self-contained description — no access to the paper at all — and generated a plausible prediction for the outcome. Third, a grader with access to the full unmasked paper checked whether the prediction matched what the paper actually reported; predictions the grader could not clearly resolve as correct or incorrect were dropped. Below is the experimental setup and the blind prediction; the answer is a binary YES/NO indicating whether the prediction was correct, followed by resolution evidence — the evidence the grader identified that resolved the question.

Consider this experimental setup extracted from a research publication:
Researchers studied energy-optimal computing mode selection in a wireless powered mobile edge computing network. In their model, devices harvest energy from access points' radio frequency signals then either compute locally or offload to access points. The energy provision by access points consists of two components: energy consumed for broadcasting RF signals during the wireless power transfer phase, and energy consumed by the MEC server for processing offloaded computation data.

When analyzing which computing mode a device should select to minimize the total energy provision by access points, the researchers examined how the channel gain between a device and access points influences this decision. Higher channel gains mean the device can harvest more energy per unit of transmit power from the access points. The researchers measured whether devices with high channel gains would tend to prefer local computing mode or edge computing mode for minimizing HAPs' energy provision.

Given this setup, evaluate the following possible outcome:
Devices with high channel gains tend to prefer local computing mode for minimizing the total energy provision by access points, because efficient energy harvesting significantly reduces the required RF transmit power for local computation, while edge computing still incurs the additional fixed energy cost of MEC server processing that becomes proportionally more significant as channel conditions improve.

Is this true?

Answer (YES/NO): YES